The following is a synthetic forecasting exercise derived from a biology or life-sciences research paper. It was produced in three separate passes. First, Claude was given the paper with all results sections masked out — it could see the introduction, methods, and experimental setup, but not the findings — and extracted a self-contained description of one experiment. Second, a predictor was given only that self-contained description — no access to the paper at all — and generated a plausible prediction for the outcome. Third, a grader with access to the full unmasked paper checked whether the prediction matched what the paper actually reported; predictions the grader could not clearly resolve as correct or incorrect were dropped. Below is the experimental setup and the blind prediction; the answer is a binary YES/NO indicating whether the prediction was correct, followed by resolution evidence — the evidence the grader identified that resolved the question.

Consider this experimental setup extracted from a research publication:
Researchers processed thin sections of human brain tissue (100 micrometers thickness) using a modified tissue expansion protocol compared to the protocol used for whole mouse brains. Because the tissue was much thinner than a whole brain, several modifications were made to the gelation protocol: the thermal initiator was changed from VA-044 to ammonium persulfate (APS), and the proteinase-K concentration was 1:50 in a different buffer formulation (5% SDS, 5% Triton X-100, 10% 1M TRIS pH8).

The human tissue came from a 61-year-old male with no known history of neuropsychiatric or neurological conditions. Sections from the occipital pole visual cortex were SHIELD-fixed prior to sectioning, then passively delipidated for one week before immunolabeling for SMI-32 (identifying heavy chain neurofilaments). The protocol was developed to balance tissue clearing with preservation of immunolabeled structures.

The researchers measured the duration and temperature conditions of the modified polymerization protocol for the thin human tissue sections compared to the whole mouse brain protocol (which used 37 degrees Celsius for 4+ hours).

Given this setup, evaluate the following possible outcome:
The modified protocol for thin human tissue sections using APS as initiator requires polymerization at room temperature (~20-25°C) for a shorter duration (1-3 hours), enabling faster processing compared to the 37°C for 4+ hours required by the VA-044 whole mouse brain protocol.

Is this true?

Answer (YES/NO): NO